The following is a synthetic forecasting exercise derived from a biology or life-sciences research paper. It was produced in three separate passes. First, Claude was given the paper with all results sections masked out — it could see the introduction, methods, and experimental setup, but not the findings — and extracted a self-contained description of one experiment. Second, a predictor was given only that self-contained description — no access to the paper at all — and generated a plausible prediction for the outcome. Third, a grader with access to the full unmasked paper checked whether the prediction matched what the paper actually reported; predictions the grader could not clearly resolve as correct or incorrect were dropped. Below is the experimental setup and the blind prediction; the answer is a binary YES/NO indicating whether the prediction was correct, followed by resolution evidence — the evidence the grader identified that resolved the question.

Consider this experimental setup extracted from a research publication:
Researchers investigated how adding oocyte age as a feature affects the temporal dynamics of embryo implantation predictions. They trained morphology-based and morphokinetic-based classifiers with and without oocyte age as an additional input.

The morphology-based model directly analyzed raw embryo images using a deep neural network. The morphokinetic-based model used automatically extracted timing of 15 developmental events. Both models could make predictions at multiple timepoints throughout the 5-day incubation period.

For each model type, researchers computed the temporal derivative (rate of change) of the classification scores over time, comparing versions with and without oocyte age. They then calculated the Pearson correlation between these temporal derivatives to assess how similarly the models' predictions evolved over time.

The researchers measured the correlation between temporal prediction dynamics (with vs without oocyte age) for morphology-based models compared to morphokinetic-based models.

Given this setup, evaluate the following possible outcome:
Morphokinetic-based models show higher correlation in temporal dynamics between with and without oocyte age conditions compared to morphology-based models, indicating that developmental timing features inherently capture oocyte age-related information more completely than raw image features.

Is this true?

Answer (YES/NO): NO